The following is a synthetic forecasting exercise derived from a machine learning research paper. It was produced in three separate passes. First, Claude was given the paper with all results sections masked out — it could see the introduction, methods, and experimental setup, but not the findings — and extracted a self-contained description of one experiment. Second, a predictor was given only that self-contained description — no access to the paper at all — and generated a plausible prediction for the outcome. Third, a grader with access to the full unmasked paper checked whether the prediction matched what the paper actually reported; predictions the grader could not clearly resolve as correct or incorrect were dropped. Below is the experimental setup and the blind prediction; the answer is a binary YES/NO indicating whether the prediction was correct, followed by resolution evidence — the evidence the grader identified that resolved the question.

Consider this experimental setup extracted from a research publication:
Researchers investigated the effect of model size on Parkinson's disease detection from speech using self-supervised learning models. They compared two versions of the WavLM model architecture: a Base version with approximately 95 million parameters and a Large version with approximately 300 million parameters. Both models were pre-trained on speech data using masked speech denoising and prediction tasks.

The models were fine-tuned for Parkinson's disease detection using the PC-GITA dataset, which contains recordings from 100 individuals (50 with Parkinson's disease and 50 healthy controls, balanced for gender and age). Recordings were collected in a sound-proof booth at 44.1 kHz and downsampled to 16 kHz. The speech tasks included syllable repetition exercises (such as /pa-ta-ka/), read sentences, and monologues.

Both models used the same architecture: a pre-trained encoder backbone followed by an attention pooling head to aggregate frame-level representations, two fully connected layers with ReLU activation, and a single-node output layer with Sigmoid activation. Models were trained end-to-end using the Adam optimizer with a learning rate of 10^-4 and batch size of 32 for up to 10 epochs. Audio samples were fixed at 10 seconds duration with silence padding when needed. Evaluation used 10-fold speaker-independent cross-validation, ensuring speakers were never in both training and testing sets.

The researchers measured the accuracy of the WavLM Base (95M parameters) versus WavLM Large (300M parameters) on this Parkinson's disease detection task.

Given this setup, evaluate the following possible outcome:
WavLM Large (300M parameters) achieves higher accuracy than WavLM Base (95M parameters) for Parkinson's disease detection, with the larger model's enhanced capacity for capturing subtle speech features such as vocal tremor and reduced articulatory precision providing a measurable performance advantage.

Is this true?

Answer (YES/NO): NO